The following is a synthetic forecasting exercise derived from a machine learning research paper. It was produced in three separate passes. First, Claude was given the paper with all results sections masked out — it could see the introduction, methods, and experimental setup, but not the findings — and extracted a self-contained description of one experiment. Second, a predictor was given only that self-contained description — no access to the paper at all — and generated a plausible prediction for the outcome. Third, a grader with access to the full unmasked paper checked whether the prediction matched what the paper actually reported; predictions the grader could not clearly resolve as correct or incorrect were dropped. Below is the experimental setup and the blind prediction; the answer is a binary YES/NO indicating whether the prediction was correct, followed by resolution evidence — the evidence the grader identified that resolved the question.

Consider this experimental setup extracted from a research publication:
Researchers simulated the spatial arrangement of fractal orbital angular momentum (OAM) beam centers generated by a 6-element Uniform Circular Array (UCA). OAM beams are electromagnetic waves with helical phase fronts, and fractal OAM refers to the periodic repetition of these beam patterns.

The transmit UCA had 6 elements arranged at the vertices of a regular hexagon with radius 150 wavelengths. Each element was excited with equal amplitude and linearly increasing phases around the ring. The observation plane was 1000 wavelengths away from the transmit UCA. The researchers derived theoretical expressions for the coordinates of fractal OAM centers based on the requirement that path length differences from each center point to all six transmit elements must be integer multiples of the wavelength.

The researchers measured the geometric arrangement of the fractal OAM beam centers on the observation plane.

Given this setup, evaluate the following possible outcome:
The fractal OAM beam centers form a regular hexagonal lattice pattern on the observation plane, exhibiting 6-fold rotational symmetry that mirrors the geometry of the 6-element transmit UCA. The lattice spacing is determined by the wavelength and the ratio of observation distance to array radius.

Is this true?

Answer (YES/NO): YES